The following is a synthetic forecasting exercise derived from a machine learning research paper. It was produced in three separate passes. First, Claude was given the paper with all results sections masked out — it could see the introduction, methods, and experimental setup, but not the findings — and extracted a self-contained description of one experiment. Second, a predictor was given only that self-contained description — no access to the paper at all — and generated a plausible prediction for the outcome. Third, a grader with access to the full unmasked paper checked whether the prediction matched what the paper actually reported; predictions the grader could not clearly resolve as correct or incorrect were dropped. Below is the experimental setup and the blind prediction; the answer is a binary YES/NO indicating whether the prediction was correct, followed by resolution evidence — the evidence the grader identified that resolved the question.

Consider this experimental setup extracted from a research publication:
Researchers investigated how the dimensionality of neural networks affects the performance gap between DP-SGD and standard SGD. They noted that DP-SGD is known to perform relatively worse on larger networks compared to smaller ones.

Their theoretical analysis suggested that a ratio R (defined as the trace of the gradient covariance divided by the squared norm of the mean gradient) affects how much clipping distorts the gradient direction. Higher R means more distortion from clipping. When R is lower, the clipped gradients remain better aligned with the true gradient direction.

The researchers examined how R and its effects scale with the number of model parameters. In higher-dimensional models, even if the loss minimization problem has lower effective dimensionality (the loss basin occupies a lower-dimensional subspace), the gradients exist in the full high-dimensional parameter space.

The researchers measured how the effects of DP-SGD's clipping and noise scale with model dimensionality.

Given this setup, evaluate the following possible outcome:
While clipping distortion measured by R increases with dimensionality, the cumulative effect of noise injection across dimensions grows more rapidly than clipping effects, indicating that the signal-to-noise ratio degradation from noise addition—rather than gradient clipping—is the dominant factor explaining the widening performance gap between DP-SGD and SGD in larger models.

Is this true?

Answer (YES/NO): NO